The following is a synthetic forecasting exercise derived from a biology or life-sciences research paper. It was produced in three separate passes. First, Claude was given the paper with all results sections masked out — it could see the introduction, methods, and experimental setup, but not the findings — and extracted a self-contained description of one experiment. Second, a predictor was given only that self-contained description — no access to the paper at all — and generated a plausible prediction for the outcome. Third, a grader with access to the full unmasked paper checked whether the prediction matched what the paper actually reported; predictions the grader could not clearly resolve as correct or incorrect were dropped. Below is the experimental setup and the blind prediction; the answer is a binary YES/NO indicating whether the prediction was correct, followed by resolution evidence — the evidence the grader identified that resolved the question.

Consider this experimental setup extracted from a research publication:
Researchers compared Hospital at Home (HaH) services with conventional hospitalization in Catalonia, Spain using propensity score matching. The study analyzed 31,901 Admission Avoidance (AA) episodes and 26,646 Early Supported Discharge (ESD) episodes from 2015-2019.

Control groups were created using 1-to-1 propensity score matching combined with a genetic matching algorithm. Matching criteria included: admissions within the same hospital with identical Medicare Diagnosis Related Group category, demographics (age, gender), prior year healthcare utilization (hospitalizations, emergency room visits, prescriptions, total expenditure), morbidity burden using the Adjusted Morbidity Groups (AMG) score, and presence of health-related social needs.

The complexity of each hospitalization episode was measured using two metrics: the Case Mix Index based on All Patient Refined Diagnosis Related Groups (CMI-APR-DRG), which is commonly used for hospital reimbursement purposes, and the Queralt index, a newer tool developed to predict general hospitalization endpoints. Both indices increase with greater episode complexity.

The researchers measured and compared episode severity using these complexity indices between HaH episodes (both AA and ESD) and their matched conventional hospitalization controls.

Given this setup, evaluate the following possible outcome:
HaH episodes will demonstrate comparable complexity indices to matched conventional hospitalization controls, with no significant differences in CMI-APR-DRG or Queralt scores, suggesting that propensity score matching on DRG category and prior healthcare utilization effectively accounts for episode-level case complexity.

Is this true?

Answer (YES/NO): NO